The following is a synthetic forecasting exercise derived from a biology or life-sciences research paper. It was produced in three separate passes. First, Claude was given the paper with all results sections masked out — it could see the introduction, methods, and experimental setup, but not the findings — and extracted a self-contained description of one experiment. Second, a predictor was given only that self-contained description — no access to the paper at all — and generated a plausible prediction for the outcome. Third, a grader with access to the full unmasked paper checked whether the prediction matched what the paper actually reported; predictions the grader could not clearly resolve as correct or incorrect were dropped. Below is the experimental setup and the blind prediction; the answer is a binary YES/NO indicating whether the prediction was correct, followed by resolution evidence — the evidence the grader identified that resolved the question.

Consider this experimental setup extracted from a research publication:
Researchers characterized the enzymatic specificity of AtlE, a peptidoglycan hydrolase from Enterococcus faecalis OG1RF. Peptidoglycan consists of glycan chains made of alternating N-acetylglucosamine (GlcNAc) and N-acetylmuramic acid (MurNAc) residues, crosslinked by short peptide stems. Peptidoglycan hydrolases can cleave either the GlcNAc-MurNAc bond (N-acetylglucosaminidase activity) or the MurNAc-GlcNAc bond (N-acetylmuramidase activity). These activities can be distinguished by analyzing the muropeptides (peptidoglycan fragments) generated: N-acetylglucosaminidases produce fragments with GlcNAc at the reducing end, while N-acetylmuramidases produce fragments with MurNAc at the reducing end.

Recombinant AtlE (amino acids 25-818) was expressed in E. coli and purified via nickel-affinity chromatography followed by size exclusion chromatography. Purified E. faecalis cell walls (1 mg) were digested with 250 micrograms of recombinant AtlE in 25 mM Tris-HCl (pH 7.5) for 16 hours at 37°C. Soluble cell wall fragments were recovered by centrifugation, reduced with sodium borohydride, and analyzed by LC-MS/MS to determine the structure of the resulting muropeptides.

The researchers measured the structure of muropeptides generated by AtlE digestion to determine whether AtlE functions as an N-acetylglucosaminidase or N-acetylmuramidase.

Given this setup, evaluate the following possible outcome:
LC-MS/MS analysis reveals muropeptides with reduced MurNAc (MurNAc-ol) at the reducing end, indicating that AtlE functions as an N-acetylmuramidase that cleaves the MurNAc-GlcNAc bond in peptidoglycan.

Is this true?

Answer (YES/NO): YES